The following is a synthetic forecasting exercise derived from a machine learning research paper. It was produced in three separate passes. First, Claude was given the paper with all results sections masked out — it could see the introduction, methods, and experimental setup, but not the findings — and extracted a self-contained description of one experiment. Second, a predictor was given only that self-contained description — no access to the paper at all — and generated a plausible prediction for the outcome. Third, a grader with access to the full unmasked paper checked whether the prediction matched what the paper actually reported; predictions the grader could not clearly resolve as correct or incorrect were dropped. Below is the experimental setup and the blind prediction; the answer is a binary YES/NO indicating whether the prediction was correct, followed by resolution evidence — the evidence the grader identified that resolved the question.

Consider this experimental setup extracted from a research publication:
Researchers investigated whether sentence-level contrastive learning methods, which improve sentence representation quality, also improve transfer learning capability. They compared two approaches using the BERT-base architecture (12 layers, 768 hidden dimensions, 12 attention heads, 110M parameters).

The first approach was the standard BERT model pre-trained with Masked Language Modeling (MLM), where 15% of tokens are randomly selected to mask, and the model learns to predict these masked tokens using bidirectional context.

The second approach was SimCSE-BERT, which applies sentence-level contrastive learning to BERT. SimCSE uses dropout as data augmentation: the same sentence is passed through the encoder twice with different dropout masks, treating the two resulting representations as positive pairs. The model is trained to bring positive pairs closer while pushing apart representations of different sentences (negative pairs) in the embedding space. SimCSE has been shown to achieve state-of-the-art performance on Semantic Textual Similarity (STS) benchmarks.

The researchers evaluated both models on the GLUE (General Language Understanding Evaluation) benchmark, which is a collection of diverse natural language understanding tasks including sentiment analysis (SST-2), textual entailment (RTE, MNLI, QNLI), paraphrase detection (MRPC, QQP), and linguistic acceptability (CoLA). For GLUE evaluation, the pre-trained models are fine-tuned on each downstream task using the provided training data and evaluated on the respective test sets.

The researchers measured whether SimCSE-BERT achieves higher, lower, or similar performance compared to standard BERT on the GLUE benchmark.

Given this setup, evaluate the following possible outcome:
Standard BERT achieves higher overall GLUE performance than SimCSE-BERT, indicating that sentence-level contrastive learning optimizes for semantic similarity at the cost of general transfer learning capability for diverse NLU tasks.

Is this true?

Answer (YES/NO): YES